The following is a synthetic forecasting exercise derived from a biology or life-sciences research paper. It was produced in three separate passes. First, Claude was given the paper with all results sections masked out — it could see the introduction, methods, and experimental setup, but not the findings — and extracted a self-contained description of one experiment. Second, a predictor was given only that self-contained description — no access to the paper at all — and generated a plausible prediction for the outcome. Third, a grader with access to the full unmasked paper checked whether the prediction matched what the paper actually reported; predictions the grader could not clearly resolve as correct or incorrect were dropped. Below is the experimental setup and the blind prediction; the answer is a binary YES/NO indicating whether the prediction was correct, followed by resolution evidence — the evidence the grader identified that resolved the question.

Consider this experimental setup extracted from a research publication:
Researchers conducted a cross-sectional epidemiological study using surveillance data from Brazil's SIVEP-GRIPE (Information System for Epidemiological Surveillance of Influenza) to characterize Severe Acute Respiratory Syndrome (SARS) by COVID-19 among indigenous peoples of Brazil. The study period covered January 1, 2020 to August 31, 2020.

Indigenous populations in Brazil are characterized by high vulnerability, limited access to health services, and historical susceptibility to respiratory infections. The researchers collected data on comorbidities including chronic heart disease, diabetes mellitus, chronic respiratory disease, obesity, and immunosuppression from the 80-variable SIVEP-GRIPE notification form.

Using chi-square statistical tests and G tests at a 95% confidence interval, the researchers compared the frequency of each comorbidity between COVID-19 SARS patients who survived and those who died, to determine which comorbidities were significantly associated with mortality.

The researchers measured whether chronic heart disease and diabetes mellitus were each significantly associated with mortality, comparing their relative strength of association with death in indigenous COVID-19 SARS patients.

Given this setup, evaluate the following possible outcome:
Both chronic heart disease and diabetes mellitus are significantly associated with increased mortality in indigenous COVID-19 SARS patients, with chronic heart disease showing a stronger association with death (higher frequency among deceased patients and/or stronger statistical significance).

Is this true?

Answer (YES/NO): NO